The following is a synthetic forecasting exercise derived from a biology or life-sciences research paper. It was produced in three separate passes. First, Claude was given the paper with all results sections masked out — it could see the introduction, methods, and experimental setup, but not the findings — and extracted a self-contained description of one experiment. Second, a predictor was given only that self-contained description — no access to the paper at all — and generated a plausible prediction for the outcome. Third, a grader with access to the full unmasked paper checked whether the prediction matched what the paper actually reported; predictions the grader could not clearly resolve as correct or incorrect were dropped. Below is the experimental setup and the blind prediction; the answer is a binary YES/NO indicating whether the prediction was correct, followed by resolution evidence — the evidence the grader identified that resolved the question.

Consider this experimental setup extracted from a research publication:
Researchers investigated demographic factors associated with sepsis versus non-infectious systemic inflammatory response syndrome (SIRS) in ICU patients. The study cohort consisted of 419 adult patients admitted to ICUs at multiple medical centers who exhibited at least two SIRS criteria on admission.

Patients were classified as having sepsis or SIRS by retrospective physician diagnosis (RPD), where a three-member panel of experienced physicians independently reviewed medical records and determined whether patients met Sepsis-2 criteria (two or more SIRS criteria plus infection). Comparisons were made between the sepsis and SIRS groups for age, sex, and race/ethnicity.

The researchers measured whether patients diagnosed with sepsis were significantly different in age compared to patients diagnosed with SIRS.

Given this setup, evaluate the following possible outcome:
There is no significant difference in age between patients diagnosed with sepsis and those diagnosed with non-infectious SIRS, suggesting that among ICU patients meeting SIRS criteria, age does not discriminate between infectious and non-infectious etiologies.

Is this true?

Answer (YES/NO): NO